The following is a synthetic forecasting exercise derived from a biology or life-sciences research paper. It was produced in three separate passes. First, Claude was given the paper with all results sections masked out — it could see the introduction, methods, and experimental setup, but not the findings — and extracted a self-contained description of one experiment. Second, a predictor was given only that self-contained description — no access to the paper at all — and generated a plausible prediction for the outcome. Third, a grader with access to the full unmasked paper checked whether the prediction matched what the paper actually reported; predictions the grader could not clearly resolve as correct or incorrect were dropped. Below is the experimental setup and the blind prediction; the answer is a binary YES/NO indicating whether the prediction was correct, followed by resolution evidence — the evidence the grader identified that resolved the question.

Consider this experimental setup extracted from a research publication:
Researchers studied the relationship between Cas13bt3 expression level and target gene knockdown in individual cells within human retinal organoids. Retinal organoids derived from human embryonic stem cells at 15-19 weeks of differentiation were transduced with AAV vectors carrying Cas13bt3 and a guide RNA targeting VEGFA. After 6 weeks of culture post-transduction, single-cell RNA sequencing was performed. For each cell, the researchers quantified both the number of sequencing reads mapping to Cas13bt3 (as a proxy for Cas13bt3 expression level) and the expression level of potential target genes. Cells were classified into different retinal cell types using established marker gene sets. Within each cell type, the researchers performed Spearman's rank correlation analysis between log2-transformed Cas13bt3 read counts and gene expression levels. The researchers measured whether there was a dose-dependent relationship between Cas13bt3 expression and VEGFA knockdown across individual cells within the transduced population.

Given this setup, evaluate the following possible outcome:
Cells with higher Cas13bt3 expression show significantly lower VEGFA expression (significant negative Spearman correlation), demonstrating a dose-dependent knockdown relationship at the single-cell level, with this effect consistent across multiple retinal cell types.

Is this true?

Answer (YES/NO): NO